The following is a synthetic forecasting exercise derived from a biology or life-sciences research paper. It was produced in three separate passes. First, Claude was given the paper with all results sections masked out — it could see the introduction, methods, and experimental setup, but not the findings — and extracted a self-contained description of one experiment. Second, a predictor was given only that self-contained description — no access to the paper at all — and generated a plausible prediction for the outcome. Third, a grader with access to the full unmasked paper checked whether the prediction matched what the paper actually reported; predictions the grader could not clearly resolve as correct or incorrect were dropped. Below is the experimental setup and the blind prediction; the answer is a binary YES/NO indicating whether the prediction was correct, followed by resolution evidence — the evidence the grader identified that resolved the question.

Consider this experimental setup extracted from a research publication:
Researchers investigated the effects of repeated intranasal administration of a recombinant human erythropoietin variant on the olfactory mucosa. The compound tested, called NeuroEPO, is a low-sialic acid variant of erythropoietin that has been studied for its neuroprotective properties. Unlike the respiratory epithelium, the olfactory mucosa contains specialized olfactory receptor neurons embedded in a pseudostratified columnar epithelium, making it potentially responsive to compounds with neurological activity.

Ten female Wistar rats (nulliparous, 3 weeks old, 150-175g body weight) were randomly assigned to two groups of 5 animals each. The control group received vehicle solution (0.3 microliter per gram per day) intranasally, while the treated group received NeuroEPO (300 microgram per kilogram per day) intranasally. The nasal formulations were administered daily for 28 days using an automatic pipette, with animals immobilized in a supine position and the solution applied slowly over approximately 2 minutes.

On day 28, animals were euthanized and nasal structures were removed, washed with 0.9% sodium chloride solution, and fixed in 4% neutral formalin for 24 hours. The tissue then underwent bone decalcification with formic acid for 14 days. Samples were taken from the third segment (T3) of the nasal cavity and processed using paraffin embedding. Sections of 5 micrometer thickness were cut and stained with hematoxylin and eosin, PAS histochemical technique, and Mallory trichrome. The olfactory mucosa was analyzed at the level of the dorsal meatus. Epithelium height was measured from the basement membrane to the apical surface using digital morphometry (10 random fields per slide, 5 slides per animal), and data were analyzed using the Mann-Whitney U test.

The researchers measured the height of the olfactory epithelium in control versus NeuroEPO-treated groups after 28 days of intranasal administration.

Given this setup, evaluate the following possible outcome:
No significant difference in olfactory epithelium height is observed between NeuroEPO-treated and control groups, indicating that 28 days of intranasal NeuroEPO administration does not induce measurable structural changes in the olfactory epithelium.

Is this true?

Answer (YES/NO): YES